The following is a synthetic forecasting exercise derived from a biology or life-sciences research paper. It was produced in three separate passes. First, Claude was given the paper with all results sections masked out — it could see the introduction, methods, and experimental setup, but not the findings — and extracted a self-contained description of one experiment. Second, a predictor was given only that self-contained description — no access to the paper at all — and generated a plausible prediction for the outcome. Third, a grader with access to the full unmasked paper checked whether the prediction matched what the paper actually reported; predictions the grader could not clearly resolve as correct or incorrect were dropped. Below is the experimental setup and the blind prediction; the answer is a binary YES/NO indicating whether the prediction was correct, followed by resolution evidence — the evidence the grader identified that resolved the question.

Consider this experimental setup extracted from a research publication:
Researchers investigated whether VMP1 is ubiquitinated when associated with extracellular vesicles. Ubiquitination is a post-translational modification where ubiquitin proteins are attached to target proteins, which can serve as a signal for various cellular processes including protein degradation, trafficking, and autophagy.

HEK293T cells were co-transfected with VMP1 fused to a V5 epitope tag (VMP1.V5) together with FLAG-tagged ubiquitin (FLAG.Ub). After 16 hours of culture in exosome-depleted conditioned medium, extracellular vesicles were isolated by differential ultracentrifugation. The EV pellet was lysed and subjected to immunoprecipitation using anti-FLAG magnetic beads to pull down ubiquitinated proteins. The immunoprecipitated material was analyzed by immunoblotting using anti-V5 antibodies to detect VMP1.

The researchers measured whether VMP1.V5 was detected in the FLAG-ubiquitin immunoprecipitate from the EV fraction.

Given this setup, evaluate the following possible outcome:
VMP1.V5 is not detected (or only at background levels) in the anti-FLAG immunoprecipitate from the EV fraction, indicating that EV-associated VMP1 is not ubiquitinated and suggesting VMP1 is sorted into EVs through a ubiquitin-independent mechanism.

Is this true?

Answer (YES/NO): NO